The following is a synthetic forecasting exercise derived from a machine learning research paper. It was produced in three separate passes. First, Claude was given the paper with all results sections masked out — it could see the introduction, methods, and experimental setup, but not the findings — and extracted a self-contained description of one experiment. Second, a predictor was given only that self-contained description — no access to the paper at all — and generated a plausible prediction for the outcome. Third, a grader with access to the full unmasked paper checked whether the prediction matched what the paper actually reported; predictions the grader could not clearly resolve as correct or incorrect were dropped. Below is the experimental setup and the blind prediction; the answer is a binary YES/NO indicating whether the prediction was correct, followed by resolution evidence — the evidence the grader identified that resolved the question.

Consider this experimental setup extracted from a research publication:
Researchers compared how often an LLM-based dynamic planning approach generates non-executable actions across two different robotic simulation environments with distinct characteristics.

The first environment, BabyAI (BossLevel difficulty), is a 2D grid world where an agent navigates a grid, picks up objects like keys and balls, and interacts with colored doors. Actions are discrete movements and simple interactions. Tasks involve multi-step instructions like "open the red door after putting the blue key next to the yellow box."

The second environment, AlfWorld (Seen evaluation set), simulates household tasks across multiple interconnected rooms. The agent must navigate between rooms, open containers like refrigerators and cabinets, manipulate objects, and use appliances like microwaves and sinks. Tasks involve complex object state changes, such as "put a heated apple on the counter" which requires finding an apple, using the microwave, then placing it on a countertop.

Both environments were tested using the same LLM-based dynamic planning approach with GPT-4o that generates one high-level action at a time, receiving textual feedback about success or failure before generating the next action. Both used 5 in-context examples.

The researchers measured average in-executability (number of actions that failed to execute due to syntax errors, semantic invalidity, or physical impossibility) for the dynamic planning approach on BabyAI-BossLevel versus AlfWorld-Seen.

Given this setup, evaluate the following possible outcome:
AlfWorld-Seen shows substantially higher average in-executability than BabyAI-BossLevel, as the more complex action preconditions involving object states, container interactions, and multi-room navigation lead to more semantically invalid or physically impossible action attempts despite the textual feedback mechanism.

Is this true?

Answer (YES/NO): YES